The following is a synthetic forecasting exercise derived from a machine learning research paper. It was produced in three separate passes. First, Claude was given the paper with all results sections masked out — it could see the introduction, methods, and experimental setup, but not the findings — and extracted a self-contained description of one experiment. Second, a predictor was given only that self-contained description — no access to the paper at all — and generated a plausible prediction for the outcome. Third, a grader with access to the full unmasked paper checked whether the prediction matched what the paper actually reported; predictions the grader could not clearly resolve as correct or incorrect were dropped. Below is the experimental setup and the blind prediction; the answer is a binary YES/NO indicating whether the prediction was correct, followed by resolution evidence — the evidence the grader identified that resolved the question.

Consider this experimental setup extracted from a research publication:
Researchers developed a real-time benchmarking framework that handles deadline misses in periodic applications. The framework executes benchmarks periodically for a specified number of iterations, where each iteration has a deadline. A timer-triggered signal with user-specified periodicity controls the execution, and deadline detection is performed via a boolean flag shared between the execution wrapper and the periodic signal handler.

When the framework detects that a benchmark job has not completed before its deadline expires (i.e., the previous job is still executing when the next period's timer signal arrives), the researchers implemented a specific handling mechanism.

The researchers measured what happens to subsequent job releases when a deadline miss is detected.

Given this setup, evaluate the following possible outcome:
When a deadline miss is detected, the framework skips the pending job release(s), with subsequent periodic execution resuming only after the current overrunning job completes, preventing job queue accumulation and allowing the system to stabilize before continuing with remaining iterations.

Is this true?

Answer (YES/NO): YES